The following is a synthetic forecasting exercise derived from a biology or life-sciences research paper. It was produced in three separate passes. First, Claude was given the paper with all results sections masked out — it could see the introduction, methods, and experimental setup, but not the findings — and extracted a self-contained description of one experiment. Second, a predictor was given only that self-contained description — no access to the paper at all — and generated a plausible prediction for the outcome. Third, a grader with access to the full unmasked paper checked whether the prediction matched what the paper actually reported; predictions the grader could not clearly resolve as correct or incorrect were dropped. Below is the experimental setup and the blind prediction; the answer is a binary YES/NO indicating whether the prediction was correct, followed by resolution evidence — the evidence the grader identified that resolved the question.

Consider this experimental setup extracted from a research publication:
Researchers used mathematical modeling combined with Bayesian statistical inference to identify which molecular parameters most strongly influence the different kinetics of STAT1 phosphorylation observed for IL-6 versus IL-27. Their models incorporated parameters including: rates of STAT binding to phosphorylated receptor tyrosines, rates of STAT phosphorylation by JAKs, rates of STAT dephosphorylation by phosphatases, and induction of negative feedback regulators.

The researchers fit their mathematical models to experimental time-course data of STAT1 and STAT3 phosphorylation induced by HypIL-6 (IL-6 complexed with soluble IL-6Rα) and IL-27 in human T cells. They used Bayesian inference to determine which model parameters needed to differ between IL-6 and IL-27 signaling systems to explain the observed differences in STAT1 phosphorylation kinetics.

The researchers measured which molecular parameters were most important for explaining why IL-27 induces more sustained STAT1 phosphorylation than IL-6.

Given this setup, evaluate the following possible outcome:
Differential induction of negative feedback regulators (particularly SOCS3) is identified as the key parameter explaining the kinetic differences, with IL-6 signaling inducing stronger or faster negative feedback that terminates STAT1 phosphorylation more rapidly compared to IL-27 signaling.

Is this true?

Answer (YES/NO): NO